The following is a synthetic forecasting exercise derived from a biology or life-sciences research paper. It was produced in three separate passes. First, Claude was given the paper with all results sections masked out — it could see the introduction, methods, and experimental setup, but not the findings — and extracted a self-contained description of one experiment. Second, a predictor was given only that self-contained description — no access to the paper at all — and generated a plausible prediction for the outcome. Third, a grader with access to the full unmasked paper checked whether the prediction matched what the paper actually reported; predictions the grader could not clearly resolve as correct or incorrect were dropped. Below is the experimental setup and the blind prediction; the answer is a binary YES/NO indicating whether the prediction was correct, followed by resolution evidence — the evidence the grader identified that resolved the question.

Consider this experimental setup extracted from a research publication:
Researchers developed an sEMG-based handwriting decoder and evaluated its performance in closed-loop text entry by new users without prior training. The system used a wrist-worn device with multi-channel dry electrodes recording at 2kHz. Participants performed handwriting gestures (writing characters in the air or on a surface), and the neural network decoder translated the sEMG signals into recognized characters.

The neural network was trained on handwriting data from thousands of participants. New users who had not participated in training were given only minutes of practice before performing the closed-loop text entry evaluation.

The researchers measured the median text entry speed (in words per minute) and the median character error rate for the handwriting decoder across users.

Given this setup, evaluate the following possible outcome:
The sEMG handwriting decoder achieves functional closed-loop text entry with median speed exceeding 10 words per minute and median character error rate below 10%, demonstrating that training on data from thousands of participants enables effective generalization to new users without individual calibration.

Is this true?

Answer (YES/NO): YES